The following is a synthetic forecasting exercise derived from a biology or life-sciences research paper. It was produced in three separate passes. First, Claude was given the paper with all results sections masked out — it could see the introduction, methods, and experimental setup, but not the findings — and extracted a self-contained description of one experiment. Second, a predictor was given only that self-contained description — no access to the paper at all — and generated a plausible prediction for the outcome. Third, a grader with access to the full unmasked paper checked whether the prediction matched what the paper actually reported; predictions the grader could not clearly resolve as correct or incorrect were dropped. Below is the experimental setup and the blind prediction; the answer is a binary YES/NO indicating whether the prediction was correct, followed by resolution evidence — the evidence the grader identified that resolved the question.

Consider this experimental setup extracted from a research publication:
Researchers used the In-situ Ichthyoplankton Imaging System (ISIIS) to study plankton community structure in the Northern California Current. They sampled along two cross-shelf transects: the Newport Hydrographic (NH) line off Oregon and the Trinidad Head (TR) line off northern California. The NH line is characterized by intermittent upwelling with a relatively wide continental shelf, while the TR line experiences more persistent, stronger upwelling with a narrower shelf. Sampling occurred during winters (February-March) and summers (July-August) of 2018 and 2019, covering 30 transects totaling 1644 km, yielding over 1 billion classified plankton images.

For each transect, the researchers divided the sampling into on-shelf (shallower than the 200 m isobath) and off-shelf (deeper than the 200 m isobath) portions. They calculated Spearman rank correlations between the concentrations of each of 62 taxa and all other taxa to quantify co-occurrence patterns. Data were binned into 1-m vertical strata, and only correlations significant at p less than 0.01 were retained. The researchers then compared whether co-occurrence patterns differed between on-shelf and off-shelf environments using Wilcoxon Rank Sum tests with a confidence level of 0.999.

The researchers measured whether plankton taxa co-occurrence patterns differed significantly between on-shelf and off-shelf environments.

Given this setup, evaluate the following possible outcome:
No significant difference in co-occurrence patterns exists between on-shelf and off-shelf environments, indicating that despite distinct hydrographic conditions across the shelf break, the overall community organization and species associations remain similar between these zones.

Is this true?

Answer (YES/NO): NO